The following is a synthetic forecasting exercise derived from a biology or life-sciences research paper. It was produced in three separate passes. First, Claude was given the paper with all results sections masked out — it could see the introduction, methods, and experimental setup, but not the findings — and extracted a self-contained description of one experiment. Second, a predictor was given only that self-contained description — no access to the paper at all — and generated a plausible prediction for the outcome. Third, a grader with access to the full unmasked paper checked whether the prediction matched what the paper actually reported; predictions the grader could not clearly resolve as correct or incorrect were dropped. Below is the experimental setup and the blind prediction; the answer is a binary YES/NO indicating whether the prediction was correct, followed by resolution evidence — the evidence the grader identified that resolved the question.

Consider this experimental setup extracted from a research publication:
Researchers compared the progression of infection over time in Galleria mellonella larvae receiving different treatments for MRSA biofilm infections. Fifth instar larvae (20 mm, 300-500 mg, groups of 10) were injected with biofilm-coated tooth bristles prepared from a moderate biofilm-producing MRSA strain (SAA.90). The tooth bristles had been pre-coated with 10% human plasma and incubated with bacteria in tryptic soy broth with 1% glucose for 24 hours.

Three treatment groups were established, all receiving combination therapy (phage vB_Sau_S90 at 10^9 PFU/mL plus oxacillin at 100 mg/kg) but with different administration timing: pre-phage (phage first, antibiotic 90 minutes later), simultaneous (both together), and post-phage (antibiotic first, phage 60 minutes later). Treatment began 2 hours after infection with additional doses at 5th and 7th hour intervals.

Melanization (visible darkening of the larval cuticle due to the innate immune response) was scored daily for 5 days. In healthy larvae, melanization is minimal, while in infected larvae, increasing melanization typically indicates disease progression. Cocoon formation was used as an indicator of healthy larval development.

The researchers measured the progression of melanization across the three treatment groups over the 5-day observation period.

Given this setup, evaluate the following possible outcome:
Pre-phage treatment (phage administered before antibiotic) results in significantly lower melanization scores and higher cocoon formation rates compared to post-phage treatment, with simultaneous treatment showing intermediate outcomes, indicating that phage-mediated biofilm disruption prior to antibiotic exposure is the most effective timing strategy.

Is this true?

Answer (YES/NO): NO